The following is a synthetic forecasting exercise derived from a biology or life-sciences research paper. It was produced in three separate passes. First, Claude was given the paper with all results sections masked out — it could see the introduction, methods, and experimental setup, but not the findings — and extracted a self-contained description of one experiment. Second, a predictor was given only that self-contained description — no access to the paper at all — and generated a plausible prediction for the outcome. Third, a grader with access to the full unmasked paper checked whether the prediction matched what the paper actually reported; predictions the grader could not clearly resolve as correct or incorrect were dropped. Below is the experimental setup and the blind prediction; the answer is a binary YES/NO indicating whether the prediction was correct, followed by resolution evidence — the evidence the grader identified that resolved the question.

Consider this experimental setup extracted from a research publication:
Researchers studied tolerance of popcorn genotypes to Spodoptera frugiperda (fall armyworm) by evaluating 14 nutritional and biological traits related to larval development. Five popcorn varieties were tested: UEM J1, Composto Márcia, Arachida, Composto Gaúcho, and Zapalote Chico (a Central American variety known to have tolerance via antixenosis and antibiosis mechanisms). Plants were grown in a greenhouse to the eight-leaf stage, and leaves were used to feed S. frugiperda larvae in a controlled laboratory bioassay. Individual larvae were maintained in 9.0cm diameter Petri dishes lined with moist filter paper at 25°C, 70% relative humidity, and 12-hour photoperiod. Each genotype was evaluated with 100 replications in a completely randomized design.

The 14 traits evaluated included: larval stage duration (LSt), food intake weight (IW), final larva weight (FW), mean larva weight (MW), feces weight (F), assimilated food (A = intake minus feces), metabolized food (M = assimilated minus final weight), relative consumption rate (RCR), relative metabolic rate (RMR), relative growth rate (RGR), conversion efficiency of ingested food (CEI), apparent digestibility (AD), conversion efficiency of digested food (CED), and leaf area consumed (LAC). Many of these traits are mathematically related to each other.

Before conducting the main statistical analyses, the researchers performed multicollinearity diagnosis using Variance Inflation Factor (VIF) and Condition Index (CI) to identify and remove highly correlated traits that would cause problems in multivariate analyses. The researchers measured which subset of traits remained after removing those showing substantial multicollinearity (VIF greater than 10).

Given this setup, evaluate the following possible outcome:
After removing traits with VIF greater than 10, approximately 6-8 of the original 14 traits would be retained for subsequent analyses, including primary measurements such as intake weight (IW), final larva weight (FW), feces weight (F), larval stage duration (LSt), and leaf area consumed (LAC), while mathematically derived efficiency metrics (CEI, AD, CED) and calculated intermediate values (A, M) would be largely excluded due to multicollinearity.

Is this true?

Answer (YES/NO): NO